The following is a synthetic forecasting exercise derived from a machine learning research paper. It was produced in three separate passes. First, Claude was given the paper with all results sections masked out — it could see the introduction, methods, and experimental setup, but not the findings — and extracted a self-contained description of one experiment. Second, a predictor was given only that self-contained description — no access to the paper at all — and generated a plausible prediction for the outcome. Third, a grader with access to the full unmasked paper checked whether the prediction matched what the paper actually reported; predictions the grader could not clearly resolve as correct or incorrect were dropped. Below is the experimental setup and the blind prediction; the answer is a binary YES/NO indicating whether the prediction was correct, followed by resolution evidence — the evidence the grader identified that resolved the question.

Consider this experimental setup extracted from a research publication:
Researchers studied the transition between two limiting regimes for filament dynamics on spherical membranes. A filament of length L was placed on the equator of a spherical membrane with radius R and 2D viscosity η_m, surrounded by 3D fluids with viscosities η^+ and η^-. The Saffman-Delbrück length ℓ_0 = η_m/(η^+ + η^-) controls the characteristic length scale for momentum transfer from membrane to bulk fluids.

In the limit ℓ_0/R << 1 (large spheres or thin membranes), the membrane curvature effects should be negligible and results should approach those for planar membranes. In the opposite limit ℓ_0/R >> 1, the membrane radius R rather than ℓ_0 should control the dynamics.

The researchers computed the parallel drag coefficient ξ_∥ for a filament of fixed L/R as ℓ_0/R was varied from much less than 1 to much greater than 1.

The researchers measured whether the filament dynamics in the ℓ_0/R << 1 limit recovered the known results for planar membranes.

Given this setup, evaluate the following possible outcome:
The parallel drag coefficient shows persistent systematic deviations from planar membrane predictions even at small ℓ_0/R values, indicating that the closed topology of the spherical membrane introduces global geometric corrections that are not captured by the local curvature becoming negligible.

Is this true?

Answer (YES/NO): NO